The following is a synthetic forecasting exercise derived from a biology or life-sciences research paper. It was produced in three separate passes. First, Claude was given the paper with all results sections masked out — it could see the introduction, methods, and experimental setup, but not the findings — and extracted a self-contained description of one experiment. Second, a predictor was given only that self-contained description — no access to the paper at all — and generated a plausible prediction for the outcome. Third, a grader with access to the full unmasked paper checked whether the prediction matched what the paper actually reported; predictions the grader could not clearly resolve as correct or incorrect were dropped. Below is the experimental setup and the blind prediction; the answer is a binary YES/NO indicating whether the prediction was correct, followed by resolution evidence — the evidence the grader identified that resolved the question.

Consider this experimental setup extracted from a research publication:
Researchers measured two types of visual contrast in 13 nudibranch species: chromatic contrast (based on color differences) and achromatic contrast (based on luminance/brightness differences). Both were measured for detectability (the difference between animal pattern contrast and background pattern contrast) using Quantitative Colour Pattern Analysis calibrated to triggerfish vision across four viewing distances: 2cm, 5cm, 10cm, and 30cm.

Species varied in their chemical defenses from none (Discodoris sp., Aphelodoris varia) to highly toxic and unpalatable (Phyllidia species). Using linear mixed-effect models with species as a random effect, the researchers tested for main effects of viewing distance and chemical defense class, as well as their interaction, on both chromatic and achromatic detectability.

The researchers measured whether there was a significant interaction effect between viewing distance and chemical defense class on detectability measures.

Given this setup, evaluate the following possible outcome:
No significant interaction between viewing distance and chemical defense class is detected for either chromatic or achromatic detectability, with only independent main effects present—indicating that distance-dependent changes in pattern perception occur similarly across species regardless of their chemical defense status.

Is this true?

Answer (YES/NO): NO